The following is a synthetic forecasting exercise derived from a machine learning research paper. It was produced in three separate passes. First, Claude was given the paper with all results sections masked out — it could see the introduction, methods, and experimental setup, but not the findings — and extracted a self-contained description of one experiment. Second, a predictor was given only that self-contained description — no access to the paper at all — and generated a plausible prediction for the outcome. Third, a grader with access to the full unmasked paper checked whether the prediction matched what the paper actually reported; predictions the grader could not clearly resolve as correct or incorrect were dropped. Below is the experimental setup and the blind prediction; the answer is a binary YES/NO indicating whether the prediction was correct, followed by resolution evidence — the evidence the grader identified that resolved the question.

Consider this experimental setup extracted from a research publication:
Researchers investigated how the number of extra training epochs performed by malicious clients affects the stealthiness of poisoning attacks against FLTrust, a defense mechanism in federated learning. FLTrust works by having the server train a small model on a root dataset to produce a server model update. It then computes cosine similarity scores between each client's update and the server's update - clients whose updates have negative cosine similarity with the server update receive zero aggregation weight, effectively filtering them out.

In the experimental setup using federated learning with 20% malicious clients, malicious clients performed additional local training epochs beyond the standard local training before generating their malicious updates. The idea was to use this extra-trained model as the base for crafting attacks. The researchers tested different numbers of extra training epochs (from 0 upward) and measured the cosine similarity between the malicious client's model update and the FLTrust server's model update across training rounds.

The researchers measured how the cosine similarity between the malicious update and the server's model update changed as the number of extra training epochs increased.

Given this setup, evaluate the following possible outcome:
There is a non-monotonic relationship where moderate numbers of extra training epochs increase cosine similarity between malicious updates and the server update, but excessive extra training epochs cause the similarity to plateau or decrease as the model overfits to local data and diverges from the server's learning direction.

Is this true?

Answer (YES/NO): NO